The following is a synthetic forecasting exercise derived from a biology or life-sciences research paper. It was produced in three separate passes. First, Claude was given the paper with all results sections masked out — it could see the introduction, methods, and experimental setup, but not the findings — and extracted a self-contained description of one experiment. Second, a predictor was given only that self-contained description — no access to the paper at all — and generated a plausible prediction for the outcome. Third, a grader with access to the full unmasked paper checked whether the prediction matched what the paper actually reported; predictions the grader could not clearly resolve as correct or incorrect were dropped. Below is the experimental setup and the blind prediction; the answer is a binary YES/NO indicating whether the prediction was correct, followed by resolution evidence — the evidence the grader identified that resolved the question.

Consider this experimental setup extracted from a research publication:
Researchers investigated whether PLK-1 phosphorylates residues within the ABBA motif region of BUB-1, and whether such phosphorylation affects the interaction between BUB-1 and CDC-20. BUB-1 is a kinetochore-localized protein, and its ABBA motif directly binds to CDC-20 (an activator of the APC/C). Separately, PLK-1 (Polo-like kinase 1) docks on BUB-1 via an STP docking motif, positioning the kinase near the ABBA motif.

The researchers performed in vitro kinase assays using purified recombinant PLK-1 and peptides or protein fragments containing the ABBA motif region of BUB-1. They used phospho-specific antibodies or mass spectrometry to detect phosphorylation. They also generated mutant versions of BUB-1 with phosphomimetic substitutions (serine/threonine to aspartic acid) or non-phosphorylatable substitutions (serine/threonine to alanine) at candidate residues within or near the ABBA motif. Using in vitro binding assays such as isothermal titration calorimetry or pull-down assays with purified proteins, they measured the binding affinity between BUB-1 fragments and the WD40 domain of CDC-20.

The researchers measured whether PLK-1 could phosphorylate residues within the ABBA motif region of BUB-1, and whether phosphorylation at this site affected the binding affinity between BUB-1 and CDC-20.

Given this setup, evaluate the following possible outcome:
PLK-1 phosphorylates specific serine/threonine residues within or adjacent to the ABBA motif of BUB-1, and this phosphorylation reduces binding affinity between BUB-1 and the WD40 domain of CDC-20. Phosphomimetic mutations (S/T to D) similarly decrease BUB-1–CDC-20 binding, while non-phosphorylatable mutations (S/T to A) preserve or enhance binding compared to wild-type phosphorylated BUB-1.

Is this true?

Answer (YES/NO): NO